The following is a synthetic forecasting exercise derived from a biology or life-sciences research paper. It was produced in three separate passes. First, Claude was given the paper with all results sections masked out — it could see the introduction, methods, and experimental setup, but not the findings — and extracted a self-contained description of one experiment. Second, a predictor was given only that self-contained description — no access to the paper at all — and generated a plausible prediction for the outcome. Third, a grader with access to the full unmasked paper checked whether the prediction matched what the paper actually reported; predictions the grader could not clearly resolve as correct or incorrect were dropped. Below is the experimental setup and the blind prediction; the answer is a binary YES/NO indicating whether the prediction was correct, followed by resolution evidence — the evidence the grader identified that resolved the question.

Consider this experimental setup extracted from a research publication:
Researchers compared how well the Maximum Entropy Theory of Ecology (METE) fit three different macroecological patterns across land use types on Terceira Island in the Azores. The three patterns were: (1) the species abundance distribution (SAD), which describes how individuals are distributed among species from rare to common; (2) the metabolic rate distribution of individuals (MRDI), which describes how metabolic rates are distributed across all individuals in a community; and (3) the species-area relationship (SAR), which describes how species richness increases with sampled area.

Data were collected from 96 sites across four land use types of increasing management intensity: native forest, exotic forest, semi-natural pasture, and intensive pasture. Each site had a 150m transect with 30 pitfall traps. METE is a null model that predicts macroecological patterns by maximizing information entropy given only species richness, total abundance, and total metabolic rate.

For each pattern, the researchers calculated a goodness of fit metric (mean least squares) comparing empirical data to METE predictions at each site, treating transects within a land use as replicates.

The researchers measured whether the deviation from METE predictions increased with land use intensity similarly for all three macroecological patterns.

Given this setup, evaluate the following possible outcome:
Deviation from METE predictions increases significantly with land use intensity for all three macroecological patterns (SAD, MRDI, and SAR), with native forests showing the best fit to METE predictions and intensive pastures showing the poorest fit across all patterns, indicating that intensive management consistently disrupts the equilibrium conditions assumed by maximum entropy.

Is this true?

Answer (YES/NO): NO